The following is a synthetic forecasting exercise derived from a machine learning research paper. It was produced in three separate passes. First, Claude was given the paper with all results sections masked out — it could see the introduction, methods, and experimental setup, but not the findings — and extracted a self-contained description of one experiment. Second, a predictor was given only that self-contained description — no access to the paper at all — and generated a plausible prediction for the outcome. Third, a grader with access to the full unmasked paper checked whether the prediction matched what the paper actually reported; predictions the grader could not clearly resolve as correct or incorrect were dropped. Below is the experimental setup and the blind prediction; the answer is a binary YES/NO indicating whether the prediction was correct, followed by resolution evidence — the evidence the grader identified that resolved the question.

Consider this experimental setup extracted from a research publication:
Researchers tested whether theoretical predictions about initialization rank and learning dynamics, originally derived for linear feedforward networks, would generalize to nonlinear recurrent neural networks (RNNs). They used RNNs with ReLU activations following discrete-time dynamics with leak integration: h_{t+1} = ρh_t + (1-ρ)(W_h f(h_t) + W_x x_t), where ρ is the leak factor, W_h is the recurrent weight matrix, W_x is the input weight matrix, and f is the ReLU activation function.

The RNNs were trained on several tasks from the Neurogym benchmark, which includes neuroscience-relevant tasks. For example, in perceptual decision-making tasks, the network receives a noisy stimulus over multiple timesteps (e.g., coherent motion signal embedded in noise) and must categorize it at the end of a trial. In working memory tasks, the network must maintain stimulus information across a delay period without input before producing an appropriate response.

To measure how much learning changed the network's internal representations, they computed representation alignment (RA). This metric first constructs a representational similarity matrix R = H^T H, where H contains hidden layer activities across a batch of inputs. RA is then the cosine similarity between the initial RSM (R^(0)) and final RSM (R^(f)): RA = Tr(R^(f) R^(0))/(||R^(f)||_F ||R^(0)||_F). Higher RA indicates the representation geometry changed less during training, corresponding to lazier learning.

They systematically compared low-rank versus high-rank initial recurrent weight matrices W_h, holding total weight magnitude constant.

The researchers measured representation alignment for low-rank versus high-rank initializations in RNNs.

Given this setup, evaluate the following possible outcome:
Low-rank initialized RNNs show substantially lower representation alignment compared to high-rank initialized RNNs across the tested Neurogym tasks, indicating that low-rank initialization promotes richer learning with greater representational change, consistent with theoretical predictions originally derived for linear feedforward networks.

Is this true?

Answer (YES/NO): YES